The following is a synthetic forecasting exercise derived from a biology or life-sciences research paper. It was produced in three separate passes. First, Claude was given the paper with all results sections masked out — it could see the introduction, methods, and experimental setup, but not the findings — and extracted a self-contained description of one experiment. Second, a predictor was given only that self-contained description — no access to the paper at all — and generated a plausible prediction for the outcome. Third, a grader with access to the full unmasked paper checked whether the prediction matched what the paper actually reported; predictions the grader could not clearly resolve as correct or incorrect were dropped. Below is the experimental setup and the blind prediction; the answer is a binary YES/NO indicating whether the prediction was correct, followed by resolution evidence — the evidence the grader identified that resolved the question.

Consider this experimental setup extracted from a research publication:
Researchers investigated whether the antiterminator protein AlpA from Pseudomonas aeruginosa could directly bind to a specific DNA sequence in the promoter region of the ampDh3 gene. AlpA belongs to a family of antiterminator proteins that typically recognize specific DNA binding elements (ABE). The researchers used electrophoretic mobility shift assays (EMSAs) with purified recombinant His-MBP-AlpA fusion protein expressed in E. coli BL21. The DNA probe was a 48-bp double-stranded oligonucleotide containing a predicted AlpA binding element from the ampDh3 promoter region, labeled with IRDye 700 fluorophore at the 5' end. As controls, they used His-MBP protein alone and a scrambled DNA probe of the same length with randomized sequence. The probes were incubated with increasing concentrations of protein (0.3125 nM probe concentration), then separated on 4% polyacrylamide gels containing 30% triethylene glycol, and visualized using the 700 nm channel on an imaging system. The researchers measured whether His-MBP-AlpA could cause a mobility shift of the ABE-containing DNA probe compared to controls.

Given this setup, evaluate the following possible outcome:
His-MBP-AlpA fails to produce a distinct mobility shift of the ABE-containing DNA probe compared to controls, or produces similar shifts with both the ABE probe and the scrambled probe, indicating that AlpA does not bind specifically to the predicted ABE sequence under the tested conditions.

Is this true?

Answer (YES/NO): NO